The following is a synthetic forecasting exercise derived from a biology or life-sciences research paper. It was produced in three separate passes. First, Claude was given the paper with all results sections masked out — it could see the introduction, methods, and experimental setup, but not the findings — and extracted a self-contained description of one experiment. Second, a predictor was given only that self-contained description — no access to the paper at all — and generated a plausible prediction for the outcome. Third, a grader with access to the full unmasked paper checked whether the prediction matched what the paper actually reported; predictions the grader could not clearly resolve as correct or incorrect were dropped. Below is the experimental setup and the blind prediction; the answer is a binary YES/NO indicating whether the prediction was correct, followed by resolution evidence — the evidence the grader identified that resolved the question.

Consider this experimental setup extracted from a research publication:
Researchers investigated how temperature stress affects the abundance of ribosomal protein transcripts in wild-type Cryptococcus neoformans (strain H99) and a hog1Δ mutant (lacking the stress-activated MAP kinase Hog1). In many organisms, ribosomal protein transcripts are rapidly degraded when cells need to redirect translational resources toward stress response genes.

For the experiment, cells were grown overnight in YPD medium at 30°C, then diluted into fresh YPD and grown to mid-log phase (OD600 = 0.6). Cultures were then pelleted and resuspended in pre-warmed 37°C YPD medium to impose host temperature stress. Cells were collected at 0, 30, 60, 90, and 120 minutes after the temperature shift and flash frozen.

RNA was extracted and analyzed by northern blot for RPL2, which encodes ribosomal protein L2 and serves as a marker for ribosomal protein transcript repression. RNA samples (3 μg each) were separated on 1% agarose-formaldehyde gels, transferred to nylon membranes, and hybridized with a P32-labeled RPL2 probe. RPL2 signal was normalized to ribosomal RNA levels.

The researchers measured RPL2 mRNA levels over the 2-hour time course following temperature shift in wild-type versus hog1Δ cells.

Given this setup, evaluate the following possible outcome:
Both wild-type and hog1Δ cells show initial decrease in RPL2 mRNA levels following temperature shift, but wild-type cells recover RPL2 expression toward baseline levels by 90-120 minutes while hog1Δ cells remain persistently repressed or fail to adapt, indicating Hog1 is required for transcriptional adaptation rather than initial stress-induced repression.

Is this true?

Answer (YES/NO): NO